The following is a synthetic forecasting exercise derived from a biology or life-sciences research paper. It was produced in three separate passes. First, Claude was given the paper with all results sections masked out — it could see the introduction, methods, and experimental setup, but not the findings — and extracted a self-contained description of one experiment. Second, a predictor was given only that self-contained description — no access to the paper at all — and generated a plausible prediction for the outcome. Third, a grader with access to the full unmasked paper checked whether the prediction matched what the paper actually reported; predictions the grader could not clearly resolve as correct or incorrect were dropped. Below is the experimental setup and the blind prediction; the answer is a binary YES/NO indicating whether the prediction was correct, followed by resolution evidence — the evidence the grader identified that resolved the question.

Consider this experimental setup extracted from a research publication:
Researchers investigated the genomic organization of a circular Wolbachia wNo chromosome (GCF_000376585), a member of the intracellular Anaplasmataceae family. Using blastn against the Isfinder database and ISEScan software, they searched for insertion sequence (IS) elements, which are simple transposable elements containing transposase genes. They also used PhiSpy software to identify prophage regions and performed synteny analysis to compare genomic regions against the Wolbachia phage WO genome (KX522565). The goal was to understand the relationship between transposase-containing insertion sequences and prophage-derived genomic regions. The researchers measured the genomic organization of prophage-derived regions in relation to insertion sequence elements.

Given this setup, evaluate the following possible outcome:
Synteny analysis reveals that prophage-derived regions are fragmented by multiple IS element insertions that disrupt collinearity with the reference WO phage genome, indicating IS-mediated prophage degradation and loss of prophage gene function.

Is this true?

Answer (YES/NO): YES